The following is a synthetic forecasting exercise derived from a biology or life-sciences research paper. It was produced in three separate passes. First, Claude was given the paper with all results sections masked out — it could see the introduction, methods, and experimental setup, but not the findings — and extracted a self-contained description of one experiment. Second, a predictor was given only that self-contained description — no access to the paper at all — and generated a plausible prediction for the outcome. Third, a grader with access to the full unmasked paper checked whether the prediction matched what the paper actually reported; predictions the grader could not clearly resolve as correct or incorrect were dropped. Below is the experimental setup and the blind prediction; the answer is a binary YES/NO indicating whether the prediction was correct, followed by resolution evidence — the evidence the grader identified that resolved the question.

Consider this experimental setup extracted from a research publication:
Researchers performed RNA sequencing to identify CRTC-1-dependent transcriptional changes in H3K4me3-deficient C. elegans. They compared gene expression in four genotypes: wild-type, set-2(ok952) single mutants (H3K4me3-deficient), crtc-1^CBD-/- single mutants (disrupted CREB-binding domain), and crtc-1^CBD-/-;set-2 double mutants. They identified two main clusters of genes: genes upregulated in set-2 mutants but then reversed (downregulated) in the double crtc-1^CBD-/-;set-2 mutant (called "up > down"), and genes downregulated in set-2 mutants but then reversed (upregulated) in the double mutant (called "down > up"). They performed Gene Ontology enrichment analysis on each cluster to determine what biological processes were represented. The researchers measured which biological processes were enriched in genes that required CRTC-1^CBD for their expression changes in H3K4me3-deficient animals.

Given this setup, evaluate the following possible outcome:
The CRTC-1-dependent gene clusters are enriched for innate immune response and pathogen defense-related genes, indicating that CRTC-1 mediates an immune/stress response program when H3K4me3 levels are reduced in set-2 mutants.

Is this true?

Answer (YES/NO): YES